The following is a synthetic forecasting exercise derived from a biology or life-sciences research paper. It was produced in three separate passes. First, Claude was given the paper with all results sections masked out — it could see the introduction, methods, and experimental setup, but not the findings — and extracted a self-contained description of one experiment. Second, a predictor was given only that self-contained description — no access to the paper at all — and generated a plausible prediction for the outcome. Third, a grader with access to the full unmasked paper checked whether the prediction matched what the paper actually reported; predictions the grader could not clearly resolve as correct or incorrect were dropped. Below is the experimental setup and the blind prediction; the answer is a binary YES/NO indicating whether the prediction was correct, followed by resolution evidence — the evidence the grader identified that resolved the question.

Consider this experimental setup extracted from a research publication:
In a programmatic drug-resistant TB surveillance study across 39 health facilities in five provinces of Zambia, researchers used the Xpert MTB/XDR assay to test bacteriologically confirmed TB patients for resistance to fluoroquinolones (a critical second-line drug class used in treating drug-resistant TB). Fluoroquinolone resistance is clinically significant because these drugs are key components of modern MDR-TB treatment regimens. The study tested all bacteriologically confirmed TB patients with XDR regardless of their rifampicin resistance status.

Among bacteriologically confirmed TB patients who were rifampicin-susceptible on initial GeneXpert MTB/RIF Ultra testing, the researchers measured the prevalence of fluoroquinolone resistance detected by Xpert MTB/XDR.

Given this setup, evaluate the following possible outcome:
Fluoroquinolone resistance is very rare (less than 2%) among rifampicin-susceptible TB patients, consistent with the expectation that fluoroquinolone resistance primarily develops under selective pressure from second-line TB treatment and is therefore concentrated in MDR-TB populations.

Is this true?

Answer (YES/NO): YES